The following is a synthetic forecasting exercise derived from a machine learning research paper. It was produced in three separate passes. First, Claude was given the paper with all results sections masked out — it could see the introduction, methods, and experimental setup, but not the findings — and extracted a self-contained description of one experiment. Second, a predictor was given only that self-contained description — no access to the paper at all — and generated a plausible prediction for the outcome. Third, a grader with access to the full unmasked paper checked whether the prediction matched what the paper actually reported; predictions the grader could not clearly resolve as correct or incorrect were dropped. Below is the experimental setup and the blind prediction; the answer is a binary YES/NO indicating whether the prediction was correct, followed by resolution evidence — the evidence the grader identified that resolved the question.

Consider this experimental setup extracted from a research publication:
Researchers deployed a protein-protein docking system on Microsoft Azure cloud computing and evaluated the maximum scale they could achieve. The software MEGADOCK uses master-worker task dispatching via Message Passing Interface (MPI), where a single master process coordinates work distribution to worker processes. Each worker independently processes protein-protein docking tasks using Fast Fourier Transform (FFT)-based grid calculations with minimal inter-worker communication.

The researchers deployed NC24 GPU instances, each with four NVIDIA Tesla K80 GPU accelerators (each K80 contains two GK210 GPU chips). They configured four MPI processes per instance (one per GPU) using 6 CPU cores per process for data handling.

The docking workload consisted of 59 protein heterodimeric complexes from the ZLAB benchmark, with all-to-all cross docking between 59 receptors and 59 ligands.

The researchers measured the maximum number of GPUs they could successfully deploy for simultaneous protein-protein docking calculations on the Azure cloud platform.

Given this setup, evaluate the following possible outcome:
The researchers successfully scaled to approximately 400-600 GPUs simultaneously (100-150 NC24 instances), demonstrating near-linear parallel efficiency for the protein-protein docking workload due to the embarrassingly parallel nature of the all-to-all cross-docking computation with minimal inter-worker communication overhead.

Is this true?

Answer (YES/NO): NO